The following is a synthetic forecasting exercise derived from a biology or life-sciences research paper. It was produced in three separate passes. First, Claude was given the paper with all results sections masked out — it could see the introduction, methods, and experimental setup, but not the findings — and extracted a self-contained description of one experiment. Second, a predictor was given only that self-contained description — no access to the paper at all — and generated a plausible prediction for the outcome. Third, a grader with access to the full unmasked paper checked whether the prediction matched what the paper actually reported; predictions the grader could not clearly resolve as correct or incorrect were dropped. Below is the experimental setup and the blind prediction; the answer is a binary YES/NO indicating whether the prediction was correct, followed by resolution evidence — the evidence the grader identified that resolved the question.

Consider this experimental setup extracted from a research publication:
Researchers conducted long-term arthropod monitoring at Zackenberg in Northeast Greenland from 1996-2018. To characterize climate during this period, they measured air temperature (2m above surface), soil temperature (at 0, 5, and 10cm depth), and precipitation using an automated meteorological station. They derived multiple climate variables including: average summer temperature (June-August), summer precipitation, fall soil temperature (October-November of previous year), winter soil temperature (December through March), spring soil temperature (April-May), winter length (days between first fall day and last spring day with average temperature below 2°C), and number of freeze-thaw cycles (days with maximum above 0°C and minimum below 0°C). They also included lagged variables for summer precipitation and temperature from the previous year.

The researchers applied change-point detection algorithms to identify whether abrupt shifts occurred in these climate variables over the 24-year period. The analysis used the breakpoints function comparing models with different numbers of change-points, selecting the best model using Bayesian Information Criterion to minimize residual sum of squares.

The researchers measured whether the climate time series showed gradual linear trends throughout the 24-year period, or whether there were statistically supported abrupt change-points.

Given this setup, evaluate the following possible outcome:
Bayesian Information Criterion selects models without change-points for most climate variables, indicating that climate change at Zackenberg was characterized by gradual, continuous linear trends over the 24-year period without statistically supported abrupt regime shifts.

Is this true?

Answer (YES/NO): NO